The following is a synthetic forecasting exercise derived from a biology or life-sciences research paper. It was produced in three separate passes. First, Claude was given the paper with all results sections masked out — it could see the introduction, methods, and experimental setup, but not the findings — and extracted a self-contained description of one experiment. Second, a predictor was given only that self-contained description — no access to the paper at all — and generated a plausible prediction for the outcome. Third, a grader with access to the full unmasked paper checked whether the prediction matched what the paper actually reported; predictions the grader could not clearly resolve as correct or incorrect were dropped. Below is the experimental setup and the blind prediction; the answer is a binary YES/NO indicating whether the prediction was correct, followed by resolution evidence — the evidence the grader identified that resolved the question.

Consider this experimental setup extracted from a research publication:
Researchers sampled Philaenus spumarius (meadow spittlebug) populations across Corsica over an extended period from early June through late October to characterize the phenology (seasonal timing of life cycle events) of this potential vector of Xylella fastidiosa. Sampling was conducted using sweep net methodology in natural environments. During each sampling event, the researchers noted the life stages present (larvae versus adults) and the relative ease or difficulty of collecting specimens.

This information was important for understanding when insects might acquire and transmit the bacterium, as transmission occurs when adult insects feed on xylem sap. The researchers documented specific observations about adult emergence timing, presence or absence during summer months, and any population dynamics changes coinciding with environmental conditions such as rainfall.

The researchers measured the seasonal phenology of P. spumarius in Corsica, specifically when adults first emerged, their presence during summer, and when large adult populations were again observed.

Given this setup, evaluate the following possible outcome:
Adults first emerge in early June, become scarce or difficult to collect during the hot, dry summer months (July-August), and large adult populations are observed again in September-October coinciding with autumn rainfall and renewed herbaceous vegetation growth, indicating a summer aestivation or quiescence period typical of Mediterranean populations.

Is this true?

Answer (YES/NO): YES